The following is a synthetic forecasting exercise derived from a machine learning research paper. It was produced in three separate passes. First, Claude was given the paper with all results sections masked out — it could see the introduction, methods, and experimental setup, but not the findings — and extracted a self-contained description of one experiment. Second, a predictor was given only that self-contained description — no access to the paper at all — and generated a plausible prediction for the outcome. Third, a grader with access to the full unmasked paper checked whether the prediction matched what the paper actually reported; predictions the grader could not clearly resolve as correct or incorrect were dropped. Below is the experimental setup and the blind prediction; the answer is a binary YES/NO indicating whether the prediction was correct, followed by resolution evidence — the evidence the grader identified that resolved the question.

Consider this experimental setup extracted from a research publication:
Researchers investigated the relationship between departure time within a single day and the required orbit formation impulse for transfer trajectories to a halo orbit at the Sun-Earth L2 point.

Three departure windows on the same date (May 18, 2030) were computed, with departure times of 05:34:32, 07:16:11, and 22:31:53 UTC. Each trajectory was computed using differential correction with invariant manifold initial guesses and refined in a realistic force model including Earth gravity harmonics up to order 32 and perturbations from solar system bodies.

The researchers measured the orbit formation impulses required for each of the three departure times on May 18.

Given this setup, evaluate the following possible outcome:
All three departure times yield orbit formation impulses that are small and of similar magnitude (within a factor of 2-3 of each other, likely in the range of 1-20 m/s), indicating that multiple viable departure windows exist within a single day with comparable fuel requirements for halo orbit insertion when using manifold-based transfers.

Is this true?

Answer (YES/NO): YES